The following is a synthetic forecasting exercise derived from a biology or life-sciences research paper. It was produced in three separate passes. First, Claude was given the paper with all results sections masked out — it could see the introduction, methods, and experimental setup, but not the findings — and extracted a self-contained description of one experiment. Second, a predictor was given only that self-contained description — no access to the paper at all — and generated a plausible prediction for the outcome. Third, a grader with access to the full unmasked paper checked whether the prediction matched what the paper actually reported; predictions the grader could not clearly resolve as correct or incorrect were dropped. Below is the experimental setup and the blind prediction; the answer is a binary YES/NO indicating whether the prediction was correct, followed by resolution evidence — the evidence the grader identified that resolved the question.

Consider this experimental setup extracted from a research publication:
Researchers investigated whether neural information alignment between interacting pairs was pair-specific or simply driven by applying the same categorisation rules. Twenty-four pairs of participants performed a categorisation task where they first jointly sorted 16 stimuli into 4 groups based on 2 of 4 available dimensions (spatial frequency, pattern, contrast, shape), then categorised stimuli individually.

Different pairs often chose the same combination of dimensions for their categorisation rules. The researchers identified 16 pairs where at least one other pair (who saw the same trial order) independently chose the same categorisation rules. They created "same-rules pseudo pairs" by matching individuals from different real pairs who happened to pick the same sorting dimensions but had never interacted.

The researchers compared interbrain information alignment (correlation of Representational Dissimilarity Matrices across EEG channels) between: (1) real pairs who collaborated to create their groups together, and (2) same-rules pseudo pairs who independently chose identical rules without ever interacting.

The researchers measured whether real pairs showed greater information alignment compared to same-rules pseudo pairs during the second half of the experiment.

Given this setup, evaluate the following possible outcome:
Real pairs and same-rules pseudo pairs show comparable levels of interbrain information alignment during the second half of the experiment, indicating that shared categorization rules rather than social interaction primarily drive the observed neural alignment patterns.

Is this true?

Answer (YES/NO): NO